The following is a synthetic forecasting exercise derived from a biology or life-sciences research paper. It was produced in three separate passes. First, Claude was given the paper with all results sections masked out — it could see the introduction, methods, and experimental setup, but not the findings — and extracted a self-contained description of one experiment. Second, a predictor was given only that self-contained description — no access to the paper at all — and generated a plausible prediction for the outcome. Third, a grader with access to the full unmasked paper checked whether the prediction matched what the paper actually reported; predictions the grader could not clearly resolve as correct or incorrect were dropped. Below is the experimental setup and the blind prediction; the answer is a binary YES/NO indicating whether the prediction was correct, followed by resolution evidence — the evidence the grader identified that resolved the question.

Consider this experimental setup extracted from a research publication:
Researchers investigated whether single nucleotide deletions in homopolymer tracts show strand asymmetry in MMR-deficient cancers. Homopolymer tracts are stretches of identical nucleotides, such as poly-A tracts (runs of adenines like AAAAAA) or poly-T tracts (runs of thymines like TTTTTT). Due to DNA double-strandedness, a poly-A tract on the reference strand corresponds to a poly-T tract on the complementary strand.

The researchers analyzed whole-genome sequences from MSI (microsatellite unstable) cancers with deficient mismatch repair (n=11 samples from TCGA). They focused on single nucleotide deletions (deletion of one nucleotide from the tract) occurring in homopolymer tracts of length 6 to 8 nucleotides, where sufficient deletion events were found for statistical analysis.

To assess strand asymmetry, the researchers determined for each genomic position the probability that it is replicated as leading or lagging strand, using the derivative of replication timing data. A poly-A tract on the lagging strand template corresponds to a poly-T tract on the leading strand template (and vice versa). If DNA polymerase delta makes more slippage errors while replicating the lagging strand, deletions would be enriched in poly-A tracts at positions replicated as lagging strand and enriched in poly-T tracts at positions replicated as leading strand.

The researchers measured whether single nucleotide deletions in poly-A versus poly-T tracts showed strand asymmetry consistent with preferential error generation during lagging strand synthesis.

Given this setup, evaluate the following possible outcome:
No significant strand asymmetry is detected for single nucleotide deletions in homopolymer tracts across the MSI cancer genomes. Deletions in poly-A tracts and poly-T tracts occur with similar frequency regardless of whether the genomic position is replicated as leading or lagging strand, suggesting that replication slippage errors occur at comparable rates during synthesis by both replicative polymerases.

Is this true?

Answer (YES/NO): NO